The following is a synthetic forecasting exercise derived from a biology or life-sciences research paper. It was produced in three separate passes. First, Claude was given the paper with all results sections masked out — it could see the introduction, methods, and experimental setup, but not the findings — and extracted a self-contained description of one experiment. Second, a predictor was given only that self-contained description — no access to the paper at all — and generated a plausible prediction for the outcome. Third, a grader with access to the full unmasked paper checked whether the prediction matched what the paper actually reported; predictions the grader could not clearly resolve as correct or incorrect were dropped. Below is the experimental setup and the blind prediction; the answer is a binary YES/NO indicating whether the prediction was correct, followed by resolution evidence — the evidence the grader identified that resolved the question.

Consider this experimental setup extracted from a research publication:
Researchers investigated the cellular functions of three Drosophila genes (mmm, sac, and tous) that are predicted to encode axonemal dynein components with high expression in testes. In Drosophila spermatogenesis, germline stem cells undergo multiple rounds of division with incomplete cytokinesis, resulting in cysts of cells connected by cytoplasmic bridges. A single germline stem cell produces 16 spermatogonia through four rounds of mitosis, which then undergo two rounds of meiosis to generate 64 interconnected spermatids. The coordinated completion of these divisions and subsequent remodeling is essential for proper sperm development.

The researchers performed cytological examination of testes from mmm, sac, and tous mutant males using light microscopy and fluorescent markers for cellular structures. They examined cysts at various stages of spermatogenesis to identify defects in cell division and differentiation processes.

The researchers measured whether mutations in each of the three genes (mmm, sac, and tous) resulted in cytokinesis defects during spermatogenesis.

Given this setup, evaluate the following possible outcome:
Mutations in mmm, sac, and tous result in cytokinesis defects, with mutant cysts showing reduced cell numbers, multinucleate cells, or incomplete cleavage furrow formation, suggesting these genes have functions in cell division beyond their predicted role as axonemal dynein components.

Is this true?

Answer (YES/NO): NO